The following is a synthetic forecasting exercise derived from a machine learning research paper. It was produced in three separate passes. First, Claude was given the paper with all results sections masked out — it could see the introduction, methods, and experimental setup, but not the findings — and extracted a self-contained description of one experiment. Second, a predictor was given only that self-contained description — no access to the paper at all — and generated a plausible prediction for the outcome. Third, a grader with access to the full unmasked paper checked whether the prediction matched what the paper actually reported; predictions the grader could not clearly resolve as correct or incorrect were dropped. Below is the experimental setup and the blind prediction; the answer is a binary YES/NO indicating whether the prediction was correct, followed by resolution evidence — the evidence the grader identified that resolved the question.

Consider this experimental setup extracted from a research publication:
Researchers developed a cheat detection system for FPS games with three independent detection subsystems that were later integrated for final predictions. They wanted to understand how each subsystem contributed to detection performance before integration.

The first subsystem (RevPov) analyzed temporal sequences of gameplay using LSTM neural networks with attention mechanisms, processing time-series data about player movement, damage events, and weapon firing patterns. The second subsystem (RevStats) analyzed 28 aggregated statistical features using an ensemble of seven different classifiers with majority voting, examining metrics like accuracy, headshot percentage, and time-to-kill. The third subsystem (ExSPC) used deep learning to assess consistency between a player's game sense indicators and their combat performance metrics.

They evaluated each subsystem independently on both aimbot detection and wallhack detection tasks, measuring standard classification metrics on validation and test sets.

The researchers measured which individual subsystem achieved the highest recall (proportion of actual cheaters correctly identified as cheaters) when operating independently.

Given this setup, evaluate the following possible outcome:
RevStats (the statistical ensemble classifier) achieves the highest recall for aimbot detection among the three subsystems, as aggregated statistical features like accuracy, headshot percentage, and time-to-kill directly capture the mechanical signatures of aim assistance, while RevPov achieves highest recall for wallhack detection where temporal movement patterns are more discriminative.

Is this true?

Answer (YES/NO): NO